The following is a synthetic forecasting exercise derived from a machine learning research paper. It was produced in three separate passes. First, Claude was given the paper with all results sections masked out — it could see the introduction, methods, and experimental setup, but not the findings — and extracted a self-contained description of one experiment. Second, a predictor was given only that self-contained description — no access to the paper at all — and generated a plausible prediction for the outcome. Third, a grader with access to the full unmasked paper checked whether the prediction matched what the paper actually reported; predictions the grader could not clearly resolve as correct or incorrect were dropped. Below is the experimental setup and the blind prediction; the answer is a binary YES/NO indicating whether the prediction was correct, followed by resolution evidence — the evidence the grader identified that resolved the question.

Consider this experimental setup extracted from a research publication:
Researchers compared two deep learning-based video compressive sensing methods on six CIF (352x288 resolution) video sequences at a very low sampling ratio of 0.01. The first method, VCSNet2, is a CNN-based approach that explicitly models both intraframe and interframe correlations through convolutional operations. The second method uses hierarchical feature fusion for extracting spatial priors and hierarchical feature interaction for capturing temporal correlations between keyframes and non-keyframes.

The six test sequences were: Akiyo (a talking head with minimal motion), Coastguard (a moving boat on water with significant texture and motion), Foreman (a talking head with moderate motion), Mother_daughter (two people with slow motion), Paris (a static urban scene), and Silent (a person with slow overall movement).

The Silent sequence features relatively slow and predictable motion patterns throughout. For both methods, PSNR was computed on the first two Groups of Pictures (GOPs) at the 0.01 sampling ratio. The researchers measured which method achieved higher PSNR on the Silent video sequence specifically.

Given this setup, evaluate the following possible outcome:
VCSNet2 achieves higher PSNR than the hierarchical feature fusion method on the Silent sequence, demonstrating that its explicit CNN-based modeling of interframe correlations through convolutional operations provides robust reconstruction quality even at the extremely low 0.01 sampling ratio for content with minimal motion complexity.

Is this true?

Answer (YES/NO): YES